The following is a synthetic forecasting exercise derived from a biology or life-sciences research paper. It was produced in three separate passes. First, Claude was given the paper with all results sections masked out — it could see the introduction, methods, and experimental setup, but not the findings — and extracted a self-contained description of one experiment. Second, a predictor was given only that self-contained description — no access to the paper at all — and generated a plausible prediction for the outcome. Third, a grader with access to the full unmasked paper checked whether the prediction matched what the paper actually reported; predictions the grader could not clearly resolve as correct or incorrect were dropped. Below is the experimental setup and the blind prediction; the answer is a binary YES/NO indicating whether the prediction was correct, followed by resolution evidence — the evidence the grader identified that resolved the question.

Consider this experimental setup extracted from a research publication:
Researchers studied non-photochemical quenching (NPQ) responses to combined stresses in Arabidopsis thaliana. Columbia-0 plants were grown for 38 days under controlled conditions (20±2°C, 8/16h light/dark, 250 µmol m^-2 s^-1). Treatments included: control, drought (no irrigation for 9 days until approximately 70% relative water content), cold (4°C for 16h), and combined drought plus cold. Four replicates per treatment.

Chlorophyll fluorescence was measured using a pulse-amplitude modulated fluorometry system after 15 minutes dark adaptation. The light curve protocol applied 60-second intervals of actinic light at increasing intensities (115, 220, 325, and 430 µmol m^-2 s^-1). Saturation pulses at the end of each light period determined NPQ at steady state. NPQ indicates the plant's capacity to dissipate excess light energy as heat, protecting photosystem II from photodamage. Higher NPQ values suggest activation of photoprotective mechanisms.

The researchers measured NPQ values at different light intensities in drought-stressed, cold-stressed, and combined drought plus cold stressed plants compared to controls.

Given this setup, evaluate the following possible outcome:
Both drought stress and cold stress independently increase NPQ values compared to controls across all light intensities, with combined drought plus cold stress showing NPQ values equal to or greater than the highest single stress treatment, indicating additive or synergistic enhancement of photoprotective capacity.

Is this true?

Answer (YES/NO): NO